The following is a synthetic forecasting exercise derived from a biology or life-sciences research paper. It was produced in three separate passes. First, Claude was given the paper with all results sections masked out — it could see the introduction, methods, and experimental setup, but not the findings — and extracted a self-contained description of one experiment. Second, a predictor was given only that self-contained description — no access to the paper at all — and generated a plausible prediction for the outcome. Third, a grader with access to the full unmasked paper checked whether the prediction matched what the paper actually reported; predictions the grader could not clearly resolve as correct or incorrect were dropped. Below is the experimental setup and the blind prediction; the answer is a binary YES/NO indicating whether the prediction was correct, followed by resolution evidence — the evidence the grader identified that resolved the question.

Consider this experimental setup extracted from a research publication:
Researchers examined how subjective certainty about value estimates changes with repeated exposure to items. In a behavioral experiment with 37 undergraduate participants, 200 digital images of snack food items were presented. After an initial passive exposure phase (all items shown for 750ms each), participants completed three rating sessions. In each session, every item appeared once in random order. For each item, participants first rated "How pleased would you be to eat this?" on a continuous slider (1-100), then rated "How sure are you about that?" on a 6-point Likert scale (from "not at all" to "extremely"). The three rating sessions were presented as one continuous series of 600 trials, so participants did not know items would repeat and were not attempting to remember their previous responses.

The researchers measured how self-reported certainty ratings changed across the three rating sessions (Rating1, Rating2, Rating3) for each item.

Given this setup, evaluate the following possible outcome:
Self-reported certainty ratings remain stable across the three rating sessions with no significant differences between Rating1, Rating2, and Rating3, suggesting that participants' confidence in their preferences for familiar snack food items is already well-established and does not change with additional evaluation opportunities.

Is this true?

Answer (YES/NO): NO